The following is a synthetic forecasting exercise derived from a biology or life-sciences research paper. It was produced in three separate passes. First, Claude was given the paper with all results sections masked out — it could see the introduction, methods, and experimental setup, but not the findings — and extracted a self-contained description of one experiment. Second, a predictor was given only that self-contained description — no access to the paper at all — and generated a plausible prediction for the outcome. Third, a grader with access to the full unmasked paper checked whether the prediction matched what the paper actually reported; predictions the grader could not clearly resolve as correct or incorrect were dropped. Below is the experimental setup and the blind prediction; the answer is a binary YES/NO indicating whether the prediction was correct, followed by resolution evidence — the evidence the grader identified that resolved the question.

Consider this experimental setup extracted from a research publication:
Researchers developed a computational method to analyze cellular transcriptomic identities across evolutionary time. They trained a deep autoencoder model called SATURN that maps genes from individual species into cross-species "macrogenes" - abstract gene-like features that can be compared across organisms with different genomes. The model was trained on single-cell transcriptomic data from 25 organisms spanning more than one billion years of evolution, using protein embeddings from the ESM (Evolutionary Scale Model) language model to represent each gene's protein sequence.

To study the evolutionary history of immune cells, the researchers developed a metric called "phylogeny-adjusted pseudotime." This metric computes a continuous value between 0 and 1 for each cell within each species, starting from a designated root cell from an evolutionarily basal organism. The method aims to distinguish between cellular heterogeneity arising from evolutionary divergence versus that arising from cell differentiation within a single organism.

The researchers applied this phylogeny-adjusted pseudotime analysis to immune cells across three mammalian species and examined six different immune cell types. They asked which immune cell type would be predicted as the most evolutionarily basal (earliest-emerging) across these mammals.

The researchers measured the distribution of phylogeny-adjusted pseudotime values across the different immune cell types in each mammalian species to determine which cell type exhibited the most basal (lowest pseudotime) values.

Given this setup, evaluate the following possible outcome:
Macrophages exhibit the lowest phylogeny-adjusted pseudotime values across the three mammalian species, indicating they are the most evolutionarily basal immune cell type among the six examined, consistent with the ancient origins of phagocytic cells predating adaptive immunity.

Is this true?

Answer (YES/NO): YES